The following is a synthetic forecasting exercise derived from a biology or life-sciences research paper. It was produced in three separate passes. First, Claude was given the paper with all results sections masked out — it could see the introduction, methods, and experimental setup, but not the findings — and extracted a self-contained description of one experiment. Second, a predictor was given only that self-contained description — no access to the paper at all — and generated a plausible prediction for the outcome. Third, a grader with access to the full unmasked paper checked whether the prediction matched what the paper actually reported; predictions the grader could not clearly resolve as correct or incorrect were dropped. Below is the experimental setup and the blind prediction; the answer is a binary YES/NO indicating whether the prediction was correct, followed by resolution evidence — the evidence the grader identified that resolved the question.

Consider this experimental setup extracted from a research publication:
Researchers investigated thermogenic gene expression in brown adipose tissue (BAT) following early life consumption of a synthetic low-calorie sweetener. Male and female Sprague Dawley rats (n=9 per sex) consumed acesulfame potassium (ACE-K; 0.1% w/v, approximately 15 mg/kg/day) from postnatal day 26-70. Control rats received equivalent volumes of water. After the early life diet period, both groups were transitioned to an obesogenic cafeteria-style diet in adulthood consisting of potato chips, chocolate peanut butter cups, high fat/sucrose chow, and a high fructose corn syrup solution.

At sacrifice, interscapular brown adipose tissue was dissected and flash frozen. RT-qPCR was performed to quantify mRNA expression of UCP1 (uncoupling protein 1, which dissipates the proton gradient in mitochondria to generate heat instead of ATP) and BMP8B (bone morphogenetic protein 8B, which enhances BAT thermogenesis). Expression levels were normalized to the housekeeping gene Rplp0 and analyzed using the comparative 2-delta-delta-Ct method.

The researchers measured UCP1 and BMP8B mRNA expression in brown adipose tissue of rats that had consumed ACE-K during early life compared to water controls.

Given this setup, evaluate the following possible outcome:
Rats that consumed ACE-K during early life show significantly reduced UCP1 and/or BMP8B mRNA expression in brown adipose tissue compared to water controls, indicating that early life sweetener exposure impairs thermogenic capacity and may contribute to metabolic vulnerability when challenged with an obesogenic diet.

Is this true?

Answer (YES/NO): YES